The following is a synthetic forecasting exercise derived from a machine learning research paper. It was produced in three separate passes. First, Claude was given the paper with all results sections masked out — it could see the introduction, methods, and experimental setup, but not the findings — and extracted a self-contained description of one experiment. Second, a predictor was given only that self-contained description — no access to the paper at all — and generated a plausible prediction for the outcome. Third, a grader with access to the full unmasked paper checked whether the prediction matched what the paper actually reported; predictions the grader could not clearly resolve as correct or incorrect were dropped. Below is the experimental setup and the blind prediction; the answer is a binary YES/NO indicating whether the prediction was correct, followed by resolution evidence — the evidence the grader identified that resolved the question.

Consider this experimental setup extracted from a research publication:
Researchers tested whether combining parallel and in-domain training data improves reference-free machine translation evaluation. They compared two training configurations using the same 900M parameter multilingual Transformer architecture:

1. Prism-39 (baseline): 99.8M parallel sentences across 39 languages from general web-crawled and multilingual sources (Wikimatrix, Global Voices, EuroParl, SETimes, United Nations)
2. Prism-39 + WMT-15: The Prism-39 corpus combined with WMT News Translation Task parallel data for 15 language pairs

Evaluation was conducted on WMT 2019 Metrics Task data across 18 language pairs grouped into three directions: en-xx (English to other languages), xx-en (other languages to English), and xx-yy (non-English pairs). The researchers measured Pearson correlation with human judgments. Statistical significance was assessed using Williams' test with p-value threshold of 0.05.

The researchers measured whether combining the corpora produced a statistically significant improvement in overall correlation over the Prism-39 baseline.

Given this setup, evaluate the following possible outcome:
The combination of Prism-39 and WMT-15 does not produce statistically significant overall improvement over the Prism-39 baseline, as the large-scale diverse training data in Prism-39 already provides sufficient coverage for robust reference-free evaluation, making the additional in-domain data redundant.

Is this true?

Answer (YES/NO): NO